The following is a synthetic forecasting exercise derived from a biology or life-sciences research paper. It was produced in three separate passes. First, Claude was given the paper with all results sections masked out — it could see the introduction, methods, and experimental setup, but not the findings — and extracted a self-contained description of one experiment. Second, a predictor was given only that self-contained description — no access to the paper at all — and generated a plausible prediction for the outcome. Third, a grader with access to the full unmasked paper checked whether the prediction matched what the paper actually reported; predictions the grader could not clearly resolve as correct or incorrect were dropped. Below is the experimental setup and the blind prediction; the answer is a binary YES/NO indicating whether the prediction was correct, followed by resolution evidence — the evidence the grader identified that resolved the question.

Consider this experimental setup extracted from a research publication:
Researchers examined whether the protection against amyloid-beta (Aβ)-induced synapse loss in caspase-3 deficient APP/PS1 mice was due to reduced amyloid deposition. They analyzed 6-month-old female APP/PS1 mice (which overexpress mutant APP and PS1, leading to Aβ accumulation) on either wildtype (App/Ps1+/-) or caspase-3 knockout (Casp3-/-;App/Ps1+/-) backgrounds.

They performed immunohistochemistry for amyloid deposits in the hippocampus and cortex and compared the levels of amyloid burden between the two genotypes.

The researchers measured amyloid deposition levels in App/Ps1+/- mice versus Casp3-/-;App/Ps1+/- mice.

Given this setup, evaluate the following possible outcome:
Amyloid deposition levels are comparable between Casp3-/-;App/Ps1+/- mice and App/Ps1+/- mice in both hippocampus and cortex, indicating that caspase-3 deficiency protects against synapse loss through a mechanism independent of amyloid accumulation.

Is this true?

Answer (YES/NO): YES